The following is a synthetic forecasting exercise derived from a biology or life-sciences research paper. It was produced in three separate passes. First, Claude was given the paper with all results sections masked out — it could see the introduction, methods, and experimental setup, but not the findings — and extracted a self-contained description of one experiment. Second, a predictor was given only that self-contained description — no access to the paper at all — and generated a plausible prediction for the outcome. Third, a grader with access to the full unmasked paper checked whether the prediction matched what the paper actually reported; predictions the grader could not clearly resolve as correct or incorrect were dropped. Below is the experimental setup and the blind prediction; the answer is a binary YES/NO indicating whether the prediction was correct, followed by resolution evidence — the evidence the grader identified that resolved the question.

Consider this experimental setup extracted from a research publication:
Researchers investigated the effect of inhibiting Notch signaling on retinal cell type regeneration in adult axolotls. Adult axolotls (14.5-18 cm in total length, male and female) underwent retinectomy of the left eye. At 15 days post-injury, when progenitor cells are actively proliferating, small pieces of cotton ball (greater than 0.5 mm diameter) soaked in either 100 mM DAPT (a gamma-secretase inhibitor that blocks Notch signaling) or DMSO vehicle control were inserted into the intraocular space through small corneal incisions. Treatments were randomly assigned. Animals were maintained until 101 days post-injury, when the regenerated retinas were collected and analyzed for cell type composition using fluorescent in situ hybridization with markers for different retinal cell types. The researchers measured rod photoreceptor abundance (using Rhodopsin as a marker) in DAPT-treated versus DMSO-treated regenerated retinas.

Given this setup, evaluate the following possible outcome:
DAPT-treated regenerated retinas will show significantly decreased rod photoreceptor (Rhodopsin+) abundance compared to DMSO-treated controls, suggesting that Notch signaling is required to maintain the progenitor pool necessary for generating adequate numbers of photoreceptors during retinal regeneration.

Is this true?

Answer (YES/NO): NO